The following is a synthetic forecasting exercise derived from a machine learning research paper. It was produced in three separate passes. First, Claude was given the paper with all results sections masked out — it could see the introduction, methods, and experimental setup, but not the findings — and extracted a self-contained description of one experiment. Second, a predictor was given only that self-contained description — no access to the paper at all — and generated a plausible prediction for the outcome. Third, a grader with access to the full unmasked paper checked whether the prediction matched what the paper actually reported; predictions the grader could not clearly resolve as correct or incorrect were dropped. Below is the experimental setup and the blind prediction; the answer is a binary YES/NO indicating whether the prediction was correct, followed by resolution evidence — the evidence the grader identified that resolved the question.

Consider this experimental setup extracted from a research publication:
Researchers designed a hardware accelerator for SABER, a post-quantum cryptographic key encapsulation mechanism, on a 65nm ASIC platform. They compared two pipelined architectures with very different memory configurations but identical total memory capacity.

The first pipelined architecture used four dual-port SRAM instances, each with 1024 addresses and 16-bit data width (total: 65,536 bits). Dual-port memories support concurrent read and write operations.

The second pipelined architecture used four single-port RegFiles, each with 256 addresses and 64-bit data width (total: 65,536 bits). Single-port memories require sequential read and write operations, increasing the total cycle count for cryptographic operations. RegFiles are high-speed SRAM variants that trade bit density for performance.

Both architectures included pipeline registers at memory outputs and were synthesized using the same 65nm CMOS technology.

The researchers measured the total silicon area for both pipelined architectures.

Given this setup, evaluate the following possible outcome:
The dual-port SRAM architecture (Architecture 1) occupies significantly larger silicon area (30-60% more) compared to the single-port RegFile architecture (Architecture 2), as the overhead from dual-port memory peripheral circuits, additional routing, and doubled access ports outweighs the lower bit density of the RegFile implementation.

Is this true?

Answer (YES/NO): NO